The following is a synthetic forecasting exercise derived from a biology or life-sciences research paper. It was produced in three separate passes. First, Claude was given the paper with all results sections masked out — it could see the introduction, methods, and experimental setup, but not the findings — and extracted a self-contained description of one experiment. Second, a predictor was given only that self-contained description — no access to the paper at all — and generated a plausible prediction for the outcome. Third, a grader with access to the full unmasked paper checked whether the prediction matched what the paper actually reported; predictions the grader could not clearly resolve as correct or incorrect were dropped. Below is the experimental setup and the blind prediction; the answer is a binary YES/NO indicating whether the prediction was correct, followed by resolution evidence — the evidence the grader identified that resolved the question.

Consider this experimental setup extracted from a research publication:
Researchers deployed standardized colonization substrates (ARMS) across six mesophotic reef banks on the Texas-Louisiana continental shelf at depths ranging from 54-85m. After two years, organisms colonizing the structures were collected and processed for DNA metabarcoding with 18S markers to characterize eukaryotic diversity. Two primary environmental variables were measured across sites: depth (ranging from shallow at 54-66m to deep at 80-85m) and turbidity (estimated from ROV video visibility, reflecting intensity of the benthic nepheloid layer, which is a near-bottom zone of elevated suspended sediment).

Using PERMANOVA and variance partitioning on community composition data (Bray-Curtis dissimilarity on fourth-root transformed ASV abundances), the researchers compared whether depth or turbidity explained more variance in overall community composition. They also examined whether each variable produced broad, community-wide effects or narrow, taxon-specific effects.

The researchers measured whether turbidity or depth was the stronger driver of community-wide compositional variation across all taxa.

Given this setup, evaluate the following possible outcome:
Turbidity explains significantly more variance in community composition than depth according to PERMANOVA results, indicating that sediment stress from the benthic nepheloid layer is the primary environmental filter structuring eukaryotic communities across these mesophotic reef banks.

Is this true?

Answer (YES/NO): NO